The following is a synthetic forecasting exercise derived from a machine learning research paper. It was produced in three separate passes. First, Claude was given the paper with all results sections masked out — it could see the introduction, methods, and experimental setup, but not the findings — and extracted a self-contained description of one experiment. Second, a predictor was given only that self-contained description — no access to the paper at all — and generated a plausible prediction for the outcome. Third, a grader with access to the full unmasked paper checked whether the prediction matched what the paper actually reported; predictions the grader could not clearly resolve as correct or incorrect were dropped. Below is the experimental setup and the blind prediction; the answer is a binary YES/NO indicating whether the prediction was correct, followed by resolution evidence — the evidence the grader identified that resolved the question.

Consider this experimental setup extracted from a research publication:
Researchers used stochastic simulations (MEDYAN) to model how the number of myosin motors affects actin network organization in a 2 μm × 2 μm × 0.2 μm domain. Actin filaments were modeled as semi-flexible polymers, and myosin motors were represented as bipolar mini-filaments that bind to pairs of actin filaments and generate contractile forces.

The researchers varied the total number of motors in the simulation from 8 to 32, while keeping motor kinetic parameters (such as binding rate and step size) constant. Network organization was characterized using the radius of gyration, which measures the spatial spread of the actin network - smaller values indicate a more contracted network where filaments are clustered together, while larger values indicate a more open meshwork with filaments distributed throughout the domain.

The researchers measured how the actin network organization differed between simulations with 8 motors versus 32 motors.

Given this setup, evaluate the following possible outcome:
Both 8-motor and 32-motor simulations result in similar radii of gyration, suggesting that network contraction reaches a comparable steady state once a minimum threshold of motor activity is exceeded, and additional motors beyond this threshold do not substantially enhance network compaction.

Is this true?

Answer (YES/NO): NO